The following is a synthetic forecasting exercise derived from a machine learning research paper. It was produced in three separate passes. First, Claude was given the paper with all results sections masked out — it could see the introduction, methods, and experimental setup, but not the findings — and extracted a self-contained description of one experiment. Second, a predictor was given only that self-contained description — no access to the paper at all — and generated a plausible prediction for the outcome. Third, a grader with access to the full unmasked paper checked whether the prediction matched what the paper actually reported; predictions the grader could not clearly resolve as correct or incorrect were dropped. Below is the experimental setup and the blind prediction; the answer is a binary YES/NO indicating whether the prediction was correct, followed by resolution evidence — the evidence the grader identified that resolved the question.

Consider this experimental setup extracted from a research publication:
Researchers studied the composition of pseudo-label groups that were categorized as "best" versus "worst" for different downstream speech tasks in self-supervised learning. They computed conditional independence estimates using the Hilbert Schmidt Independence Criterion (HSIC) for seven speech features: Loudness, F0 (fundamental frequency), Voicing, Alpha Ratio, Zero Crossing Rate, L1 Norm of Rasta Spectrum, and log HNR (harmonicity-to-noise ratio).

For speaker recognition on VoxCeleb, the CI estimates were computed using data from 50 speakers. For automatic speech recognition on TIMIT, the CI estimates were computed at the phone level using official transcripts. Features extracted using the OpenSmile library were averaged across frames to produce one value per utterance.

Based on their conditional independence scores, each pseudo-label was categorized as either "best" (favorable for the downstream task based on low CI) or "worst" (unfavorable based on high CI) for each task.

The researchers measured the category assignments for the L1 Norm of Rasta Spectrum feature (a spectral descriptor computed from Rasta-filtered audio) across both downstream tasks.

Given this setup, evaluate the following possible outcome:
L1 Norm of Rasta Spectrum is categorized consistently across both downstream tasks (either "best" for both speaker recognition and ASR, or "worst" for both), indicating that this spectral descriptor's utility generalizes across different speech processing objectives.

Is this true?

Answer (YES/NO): NO